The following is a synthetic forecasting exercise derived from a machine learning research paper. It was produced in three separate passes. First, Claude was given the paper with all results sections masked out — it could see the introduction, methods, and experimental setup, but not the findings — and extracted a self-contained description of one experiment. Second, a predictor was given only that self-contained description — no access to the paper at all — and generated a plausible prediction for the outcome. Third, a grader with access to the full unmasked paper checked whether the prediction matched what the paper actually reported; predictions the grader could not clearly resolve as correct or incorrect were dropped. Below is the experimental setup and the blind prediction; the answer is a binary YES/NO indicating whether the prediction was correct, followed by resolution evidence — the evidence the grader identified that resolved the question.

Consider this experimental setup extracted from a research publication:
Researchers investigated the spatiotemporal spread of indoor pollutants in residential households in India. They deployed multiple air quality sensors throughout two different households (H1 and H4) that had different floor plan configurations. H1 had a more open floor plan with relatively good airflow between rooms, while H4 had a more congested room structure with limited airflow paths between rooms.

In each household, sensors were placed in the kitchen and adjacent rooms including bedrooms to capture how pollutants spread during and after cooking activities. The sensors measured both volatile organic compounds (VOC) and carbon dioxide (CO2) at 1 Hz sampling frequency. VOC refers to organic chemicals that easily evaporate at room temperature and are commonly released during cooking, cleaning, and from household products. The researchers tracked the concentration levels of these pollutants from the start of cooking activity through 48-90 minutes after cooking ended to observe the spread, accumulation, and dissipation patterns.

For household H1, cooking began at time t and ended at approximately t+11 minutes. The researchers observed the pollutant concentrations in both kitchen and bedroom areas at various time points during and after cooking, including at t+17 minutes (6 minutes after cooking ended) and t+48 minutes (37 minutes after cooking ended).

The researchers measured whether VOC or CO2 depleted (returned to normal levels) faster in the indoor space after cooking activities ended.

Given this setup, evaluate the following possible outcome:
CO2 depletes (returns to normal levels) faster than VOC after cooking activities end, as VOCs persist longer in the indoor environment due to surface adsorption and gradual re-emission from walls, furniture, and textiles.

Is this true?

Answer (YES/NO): YES